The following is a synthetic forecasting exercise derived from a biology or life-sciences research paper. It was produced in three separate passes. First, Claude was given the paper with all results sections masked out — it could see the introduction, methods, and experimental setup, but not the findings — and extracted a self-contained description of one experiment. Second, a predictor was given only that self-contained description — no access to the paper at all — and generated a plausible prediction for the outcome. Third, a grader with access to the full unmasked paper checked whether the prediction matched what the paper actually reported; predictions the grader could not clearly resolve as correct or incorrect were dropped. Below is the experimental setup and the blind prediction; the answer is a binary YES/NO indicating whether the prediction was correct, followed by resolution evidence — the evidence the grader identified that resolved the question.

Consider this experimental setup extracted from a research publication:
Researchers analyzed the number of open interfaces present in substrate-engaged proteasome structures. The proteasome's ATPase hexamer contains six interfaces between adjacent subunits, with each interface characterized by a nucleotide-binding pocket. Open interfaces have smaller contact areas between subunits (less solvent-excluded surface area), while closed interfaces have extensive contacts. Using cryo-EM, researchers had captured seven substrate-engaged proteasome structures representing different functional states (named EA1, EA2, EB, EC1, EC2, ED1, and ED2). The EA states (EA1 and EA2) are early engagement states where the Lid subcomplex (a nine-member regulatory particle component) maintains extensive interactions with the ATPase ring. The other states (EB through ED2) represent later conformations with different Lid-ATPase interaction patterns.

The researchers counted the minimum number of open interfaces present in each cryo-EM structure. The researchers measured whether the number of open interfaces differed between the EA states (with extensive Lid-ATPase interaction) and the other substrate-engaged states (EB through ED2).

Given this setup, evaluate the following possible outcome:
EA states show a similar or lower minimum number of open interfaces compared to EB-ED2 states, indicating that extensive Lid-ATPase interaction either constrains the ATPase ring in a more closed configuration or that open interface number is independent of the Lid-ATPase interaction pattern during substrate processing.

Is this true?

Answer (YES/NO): YES